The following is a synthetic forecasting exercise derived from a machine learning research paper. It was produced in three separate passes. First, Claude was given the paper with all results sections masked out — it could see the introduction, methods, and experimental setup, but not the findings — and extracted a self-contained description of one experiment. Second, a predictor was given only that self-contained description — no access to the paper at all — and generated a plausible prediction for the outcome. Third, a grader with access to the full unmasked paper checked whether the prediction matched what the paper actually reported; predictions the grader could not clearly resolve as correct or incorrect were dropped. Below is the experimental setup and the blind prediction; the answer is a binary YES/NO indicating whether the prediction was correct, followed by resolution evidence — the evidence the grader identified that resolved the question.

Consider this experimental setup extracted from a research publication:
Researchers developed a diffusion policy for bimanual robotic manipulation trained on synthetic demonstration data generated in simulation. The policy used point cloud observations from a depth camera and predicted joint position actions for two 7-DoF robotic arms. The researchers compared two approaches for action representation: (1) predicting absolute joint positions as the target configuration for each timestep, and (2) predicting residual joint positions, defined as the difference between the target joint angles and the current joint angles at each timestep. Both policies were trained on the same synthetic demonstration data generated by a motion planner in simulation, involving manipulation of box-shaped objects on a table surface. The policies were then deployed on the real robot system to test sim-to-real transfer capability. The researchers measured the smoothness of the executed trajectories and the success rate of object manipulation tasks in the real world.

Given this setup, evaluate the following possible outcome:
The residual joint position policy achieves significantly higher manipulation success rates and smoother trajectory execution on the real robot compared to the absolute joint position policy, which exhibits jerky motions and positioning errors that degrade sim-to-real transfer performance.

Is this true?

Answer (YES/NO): YES